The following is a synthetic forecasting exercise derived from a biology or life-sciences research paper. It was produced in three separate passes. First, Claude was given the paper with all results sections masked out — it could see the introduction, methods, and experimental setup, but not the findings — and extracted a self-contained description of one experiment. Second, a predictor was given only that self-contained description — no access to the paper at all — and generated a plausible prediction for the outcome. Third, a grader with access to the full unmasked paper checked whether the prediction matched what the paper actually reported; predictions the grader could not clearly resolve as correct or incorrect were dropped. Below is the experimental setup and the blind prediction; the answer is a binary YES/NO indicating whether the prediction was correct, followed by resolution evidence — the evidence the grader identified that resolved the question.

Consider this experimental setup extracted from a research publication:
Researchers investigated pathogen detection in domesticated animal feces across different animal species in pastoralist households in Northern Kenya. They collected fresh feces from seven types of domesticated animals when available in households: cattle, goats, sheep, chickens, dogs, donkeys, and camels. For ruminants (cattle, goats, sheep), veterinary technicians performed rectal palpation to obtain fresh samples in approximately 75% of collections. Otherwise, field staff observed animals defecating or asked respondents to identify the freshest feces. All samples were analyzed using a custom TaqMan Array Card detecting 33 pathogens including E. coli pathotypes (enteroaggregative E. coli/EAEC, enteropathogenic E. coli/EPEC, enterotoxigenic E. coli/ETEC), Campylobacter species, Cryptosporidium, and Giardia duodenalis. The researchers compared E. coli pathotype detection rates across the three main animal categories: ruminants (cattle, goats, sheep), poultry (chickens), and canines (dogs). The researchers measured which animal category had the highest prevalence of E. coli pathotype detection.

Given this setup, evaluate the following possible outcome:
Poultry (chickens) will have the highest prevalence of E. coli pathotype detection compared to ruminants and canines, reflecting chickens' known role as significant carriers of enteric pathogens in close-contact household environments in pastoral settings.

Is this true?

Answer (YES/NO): NO